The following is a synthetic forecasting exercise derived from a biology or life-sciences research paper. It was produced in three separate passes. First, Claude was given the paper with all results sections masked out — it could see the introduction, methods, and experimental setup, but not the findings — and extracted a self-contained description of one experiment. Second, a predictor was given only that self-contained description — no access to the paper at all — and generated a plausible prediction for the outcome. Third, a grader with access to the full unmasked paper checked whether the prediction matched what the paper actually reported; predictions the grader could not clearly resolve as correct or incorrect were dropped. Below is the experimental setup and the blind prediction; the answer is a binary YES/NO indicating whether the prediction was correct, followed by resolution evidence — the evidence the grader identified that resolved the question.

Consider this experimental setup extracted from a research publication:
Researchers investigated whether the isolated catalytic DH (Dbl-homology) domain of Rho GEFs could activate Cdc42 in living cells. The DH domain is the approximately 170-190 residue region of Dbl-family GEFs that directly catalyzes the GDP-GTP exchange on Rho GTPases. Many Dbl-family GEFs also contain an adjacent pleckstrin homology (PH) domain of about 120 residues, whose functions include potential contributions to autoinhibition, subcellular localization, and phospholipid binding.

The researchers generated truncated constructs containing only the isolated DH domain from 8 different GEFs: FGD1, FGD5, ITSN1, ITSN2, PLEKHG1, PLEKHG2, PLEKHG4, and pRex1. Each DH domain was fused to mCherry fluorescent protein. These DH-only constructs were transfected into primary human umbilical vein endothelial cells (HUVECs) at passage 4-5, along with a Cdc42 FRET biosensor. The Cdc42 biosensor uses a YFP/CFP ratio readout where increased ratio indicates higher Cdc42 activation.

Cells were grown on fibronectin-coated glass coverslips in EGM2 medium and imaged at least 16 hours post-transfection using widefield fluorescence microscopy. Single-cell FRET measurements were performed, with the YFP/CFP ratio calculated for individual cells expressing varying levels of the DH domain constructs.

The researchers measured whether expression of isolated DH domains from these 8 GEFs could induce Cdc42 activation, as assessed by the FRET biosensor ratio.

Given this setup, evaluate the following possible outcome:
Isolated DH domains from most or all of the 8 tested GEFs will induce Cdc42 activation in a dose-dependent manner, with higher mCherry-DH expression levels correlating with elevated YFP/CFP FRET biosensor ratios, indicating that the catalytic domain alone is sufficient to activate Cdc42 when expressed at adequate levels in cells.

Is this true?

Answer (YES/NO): NO